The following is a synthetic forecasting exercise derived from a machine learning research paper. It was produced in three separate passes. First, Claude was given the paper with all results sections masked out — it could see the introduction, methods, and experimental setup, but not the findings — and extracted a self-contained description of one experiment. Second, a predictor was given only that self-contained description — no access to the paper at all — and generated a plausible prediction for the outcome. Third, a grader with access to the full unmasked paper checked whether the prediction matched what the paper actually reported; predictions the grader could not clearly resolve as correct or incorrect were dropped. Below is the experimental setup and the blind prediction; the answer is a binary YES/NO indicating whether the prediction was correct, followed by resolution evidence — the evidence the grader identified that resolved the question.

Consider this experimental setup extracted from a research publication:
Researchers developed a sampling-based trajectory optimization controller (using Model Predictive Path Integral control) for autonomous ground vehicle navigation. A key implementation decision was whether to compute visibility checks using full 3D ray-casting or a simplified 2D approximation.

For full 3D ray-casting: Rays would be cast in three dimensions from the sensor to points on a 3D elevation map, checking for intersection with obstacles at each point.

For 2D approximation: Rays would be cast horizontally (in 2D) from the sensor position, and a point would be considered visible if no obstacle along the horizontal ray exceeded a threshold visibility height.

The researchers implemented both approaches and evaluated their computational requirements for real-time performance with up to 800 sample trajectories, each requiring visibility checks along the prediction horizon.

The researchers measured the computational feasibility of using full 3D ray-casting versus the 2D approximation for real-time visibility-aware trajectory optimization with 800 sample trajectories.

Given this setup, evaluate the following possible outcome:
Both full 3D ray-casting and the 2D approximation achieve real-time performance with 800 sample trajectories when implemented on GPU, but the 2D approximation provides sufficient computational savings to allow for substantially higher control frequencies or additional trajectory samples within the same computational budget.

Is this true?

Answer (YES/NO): NO